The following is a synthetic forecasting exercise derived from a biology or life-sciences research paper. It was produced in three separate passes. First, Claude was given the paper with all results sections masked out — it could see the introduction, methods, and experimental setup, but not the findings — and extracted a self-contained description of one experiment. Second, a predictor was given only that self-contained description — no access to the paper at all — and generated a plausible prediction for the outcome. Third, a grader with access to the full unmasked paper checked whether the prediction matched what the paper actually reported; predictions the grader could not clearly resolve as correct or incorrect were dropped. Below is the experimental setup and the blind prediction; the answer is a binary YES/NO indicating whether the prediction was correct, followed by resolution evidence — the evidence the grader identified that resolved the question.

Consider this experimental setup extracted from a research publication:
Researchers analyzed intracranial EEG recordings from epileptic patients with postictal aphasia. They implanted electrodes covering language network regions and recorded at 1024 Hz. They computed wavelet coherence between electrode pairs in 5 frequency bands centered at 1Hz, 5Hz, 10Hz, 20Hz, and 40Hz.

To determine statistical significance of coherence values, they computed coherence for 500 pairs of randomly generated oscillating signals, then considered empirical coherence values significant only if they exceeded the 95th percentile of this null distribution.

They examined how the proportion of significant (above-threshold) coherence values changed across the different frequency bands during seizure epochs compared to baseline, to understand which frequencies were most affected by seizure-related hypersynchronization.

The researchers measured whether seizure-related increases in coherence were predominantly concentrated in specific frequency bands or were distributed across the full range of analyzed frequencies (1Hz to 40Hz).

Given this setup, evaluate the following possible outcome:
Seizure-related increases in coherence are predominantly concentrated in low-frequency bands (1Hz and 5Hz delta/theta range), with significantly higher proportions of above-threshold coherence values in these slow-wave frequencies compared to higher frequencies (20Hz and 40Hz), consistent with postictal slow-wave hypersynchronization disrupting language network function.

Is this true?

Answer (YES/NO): NO